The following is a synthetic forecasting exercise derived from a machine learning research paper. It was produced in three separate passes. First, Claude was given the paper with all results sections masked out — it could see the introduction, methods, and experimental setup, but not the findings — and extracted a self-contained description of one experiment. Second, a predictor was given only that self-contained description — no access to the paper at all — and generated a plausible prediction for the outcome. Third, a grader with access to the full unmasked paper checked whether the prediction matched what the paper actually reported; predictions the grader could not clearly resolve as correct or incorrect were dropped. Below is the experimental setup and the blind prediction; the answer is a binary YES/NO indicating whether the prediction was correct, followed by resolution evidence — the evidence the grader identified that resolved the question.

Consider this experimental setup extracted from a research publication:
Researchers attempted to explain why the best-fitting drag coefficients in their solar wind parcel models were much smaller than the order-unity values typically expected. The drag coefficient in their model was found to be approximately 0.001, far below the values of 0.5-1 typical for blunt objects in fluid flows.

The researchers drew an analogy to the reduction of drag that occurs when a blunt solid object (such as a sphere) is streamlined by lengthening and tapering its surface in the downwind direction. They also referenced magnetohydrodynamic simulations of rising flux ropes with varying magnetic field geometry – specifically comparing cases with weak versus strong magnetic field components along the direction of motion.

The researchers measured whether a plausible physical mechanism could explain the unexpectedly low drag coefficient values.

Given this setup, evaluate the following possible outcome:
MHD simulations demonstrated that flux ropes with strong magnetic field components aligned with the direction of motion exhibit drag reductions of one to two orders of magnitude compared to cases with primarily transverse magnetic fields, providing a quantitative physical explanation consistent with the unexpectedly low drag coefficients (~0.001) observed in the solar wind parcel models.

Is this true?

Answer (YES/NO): NO